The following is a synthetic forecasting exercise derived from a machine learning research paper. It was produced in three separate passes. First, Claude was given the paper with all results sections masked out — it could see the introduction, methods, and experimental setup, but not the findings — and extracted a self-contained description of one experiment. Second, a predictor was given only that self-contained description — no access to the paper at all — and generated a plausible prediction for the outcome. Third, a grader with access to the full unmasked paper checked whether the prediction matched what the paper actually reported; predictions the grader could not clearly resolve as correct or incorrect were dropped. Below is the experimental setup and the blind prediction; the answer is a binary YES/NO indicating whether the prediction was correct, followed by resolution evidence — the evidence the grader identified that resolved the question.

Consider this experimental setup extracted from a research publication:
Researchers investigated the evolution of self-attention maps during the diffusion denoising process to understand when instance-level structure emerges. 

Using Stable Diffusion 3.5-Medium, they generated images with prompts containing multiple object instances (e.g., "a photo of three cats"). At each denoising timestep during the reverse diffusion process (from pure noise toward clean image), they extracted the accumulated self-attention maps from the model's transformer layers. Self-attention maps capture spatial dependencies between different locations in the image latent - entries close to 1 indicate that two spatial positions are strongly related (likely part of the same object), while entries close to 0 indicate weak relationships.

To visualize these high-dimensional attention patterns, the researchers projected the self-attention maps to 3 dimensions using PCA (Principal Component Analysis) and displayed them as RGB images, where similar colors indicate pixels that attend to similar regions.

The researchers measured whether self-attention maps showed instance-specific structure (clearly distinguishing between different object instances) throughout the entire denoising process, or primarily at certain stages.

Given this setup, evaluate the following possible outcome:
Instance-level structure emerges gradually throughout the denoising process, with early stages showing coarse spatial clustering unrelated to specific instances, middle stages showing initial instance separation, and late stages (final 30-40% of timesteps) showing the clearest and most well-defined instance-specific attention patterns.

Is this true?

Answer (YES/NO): NO